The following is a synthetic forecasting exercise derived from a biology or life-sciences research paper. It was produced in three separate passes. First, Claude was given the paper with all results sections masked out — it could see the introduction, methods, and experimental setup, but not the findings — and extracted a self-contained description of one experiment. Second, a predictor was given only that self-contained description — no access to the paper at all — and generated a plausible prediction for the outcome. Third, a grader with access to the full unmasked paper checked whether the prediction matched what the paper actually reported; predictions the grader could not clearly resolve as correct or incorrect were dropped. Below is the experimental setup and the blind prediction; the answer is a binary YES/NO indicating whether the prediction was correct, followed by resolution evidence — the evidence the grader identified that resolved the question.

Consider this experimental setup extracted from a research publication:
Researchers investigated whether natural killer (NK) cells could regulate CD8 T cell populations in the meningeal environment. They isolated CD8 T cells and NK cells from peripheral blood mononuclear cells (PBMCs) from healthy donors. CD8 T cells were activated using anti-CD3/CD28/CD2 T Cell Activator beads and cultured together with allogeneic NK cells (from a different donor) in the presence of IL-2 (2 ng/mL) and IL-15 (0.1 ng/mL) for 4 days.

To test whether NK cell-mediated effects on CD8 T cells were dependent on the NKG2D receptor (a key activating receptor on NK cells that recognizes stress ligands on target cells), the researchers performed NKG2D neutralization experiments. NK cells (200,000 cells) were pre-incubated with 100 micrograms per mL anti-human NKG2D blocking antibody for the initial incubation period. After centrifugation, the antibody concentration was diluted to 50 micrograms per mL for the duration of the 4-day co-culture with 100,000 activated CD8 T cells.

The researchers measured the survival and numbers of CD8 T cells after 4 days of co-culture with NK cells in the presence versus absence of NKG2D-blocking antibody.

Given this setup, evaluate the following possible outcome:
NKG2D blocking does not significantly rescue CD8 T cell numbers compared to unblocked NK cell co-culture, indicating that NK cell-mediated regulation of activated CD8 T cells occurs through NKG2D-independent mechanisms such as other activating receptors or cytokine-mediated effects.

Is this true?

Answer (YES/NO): NO